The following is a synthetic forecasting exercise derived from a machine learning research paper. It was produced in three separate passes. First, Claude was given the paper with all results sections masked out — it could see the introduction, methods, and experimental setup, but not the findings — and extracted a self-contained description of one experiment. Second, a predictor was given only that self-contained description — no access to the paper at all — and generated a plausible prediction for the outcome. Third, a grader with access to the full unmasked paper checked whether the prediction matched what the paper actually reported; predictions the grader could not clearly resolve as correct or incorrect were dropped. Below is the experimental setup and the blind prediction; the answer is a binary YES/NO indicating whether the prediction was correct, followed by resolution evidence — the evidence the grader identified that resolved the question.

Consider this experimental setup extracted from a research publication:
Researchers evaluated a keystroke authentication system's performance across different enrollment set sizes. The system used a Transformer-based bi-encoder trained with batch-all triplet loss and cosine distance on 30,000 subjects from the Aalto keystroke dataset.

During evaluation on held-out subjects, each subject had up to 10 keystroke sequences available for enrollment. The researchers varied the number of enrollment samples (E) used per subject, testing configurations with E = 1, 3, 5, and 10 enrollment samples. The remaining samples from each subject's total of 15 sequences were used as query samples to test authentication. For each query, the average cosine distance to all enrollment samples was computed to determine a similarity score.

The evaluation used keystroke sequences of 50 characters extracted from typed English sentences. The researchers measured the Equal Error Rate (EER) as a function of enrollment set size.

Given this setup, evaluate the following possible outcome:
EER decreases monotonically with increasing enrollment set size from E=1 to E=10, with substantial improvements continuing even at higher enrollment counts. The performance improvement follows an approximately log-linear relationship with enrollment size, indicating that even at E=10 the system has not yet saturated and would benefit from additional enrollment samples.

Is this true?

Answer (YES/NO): NO